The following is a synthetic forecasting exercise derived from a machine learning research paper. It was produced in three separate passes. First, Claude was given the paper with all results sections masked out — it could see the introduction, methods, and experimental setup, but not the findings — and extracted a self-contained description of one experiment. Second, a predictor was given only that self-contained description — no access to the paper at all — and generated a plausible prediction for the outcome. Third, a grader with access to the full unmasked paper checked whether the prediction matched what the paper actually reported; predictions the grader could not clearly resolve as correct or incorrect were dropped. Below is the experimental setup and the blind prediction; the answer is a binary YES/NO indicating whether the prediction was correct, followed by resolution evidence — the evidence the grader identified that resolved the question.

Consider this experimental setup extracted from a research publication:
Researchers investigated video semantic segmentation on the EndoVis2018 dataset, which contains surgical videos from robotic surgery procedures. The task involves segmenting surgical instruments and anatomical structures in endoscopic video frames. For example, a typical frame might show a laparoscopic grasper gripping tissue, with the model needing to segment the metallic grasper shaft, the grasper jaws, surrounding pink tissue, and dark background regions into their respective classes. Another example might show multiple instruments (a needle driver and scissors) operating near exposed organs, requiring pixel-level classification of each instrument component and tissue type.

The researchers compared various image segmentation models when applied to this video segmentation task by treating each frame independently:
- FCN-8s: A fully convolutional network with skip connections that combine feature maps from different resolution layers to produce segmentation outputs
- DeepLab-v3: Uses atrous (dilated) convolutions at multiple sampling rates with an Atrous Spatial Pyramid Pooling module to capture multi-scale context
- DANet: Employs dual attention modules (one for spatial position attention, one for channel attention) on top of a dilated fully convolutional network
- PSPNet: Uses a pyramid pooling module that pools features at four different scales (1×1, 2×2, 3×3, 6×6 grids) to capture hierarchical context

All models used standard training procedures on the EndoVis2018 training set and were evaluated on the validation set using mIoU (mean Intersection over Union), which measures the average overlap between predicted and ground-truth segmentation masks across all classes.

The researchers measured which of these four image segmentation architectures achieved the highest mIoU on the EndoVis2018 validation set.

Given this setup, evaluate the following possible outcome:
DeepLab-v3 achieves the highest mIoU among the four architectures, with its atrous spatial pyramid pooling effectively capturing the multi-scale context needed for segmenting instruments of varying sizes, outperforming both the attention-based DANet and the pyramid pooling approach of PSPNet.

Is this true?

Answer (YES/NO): NO